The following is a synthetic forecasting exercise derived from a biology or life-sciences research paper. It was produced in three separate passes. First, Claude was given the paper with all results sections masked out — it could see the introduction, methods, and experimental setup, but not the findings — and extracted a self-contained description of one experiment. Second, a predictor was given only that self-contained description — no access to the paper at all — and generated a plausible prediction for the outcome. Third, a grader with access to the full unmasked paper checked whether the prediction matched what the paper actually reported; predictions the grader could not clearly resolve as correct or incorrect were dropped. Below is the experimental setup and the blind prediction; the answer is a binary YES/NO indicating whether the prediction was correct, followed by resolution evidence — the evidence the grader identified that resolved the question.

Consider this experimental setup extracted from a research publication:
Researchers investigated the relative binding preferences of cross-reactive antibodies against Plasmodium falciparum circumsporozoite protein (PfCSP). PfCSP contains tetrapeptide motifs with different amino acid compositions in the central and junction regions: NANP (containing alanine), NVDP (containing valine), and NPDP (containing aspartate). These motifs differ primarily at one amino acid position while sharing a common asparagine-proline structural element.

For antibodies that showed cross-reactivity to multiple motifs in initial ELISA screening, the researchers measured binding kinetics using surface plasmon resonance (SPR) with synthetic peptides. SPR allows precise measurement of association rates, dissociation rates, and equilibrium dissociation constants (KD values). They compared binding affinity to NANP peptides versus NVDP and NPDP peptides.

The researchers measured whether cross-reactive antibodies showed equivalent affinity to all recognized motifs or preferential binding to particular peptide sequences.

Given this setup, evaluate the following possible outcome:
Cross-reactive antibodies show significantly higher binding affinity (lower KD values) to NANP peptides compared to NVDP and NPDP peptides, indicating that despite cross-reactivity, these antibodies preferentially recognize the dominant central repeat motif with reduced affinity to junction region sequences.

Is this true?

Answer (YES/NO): YES